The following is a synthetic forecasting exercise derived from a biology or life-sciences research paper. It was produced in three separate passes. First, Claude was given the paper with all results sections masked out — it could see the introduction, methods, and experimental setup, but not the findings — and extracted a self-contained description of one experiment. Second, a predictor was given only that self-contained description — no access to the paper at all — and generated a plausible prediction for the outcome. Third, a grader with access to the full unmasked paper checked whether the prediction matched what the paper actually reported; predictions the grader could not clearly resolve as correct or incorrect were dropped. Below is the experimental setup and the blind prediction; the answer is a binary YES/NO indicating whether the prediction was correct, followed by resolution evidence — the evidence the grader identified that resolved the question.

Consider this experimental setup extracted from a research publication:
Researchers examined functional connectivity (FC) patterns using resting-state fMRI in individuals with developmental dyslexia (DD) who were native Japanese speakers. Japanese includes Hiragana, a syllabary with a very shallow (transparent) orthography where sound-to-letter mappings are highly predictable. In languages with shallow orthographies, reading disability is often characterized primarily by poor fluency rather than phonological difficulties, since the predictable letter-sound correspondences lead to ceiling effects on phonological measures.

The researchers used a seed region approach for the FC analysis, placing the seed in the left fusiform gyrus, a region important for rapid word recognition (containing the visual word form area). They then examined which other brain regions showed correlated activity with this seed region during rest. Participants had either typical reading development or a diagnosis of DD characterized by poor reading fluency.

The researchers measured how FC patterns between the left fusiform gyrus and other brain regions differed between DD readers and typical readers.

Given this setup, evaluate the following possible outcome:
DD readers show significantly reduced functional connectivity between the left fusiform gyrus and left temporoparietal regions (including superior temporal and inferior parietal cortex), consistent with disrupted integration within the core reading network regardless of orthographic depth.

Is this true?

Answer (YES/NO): YES